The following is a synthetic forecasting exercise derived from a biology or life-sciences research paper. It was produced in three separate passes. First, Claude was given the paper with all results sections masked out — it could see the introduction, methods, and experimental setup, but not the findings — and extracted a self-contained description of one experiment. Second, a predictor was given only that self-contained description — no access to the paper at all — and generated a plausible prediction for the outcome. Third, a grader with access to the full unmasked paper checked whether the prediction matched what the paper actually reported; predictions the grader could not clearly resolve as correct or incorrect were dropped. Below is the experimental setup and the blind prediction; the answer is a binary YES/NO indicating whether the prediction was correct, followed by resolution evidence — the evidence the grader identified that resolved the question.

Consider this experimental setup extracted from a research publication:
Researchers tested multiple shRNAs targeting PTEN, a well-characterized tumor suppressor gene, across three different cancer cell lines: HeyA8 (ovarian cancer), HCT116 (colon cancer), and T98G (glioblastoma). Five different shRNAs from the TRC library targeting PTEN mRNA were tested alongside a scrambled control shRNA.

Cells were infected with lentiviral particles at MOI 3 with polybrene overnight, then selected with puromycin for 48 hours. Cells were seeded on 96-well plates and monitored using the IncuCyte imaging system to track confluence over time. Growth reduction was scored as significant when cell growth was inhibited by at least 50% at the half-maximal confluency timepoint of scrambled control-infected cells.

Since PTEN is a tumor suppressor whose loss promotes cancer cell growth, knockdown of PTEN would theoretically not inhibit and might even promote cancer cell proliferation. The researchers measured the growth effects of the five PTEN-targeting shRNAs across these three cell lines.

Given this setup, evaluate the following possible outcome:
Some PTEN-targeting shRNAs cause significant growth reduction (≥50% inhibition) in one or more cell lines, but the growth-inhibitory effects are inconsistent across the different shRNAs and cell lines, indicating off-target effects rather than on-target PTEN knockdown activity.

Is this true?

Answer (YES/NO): NO